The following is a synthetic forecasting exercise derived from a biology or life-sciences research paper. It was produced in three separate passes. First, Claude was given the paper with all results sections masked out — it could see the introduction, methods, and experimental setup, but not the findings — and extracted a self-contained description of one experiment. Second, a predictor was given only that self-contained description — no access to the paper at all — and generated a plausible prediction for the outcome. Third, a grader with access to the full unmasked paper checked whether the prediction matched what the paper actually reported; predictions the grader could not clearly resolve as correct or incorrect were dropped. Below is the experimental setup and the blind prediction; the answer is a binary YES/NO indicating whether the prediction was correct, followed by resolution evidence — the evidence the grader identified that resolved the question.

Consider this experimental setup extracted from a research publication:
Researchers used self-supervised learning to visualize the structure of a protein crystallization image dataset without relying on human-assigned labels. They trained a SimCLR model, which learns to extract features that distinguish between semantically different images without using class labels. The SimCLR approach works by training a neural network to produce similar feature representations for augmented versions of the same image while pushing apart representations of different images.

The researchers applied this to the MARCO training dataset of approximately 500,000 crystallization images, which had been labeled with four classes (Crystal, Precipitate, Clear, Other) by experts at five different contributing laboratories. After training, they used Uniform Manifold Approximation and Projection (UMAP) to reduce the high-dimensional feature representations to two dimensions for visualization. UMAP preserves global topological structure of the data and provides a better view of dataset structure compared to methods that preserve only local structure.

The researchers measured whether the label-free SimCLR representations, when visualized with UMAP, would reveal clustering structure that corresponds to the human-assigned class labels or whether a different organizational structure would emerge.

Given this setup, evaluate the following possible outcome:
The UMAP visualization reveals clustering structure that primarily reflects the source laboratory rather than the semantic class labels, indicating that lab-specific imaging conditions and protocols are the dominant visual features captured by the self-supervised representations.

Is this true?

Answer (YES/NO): YES